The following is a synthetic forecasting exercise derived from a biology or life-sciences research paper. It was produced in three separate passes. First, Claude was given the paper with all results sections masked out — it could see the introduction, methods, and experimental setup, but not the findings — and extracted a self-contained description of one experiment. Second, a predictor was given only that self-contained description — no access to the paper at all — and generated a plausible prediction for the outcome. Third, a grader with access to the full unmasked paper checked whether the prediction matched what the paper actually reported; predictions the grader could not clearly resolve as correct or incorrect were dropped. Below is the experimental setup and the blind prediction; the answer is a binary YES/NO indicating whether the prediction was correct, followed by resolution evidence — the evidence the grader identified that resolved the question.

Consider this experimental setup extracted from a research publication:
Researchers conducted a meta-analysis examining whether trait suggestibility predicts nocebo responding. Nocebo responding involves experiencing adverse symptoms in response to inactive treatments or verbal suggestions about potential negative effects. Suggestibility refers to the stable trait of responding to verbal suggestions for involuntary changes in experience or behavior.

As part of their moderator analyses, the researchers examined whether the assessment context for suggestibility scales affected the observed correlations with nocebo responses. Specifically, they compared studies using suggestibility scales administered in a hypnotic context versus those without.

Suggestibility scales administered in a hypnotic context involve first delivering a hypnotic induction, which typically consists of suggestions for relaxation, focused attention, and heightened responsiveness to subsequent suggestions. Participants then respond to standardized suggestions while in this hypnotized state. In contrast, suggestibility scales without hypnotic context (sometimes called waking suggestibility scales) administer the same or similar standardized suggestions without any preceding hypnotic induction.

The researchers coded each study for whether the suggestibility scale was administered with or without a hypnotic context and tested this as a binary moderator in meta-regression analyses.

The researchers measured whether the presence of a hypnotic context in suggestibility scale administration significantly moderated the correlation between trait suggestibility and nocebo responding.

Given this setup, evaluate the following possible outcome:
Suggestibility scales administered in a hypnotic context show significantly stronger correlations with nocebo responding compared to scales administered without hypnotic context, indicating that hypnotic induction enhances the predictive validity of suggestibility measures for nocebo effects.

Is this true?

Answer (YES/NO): NO